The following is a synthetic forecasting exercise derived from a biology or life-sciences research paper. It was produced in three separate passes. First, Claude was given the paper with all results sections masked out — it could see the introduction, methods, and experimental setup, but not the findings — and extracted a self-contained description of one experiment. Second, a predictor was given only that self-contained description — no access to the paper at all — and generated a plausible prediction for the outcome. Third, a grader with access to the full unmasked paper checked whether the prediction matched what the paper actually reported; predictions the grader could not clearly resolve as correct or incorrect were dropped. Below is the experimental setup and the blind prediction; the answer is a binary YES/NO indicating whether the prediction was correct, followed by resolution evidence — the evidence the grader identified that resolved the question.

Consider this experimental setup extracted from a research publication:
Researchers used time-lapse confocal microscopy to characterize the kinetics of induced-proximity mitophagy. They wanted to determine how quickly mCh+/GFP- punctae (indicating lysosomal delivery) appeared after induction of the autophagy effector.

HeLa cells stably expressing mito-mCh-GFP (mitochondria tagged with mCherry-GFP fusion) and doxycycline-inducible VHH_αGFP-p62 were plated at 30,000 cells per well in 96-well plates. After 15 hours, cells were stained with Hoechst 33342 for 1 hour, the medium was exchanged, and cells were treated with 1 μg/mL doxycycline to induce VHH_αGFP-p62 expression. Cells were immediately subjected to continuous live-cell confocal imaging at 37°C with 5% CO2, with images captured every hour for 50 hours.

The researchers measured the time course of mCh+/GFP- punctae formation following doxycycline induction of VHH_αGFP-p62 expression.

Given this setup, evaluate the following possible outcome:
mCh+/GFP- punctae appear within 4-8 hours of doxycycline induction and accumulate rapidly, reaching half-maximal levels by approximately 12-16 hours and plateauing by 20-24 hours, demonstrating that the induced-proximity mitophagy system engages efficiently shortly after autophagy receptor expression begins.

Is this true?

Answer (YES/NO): NO